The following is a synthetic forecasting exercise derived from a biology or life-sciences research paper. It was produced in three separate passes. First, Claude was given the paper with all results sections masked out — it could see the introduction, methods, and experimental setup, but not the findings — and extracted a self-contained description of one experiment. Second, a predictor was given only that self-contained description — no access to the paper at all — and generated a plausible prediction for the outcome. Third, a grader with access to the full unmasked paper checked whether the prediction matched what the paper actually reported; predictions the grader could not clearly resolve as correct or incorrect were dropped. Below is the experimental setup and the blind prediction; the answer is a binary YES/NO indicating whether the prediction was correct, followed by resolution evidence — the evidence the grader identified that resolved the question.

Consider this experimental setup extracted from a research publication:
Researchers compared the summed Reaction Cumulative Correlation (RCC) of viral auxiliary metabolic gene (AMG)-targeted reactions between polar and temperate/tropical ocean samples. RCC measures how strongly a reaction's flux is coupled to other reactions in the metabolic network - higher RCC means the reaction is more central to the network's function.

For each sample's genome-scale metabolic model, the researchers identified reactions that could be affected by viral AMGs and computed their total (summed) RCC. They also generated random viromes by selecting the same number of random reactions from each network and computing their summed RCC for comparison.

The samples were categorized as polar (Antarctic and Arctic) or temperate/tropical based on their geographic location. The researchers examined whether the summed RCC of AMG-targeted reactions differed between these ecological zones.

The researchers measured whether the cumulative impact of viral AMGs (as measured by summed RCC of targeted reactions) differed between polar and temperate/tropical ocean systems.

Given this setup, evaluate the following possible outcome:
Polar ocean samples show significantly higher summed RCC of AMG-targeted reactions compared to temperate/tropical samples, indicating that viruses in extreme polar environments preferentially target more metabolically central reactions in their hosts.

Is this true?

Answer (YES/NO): YES